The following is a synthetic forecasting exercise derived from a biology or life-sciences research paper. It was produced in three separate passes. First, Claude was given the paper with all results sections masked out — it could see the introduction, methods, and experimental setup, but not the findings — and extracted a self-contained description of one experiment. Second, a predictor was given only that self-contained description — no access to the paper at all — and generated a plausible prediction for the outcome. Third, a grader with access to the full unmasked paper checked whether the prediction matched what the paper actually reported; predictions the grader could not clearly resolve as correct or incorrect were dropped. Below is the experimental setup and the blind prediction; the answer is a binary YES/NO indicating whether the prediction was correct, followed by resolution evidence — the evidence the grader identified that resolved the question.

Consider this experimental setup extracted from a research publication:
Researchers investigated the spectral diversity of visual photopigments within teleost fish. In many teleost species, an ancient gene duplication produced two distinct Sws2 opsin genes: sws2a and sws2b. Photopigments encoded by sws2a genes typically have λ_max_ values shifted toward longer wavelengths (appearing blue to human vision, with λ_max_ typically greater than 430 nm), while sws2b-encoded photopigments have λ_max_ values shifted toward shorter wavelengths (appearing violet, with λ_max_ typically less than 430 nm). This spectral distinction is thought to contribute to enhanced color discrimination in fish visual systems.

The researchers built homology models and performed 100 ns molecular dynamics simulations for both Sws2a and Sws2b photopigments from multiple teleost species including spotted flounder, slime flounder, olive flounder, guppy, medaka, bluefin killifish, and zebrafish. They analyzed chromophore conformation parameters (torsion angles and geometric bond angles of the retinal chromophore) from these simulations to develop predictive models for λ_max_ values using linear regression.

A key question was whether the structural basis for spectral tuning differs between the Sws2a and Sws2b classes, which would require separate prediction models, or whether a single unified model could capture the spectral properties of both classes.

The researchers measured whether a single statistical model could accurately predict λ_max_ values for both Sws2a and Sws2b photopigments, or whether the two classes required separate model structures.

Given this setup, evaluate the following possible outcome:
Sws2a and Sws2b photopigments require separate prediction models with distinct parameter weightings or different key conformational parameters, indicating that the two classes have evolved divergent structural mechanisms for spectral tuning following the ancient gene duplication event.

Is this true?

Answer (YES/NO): NO